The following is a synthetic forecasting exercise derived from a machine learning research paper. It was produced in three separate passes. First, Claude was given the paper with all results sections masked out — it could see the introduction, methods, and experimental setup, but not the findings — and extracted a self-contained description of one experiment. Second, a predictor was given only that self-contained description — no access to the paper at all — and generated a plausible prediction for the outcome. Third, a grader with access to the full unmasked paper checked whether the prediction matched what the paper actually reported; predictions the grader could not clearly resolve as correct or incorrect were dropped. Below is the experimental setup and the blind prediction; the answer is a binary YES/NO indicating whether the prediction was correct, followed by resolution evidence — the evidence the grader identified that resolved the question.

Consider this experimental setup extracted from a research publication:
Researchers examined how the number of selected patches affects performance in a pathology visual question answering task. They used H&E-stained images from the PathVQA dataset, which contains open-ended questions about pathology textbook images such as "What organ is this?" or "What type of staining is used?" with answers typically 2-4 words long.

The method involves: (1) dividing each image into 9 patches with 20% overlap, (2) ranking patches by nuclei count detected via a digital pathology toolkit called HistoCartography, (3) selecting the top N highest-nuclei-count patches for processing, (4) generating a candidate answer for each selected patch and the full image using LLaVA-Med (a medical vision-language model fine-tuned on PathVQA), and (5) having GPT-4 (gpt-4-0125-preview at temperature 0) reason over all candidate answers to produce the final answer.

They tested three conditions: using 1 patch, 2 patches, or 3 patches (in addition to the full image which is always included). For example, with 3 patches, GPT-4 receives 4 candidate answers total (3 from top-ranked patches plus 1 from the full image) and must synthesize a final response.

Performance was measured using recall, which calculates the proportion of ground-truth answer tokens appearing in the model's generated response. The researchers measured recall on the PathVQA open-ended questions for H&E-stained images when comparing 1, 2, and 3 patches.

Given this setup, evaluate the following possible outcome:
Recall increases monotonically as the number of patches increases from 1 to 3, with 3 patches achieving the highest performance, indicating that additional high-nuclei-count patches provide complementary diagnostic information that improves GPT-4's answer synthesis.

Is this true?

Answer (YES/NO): YES